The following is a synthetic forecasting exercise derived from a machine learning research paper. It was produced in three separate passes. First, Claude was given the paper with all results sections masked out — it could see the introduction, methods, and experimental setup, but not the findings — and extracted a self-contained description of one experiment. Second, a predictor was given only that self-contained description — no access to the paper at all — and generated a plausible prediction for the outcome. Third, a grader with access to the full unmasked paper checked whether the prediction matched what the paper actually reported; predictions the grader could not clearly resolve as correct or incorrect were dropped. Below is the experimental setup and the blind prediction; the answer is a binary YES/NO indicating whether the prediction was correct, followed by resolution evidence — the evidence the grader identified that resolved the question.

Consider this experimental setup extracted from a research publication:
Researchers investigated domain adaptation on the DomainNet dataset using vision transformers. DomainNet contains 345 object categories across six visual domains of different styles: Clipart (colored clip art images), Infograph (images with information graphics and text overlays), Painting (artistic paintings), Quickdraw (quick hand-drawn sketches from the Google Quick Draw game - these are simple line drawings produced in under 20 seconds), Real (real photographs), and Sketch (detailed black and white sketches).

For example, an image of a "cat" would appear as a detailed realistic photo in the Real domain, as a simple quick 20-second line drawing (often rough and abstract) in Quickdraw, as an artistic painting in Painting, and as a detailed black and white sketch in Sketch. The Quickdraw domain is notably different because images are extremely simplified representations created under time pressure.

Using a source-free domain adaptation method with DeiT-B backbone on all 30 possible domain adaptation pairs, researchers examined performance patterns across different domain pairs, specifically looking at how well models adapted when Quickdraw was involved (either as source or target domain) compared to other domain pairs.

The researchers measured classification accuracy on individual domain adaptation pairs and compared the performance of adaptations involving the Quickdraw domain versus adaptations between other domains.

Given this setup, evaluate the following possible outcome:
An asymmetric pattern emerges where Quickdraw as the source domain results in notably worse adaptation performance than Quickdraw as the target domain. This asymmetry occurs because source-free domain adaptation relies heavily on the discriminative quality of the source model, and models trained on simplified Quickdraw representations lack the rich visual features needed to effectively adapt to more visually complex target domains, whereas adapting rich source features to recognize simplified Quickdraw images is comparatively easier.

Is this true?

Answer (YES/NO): NO